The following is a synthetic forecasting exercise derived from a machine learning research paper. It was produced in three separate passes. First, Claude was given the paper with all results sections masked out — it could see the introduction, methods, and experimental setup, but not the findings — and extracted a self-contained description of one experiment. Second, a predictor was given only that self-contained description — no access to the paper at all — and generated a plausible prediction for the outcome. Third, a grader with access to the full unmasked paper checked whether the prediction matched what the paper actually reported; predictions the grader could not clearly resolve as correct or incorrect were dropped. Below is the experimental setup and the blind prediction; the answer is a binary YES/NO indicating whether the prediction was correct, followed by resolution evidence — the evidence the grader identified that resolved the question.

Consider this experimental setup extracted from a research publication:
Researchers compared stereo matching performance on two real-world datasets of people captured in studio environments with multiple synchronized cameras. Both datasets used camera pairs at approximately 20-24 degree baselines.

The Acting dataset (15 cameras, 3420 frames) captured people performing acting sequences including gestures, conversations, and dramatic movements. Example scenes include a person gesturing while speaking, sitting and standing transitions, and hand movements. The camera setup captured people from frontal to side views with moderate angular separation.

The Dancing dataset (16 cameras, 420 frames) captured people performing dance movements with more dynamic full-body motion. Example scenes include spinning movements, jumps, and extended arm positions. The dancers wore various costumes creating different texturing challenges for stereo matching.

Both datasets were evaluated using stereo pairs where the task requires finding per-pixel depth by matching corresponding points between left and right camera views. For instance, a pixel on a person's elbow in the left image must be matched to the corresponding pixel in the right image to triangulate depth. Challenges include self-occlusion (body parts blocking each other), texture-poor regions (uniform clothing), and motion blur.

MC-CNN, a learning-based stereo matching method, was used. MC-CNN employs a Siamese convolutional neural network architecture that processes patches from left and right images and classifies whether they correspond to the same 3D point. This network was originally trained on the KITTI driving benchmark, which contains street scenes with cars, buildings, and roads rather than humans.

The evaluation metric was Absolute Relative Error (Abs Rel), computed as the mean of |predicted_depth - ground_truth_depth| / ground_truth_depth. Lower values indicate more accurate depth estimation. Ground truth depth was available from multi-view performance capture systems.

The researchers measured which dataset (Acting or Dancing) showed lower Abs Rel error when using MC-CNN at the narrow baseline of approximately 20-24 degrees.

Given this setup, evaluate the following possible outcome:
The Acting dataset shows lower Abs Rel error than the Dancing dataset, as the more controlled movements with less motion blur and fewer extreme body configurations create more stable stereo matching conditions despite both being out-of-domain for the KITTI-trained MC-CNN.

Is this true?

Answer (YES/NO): NO